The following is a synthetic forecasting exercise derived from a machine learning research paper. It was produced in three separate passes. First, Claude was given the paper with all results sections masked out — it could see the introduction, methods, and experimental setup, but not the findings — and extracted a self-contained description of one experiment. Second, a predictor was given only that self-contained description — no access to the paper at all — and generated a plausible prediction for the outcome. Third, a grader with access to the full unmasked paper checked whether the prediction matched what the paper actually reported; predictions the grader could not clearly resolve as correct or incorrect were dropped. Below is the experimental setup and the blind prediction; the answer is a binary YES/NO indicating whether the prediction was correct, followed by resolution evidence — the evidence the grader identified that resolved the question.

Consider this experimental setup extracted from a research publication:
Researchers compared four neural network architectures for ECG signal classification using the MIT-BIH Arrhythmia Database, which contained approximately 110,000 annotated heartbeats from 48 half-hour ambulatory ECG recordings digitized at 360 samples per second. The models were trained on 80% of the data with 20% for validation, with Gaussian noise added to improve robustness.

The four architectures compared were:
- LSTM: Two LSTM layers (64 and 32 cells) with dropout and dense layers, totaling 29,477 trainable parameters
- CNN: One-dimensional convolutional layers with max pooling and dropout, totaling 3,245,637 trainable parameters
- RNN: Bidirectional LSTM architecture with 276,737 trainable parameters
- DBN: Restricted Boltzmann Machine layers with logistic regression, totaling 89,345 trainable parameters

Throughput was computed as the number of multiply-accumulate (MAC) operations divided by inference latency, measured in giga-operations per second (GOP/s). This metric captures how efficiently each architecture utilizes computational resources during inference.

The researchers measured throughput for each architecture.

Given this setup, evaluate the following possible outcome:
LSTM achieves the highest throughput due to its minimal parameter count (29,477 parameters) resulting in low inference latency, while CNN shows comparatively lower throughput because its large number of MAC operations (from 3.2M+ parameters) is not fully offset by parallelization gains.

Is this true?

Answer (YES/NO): NO